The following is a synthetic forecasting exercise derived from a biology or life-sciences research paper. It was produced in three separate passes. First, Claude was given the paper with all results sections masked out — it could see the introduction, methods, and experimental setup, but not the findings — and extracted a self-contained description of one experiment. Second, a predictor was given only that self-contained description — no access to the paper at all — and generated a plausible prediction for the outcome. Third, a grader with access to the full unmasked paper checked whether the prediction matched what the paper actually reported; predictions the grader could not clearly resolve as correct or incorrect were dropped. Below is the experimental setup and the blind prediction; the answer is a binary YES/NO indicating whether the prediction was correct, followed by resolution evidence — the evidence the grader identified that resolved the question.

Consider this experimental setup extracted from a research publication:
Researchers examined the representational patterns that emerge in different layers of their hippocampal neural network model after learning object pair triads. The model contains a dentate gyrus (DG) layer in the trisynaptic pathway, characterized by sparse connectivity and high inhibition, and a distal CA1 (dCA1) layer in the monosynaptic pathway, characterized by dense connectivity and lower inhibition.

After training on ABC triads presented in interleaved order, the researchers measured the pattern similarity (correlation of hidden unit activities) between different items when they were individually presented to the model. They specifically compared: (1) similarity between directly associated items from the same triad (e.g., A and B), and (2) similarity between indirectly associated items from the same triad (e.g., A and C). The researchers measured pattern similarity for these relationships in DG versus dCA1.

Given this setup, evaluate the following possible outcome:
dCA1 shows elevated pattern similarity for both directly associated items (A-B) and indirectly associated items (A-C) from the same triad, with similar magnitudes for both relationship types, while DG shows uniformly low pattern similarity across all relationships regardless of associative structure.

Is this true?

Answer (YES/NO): NO